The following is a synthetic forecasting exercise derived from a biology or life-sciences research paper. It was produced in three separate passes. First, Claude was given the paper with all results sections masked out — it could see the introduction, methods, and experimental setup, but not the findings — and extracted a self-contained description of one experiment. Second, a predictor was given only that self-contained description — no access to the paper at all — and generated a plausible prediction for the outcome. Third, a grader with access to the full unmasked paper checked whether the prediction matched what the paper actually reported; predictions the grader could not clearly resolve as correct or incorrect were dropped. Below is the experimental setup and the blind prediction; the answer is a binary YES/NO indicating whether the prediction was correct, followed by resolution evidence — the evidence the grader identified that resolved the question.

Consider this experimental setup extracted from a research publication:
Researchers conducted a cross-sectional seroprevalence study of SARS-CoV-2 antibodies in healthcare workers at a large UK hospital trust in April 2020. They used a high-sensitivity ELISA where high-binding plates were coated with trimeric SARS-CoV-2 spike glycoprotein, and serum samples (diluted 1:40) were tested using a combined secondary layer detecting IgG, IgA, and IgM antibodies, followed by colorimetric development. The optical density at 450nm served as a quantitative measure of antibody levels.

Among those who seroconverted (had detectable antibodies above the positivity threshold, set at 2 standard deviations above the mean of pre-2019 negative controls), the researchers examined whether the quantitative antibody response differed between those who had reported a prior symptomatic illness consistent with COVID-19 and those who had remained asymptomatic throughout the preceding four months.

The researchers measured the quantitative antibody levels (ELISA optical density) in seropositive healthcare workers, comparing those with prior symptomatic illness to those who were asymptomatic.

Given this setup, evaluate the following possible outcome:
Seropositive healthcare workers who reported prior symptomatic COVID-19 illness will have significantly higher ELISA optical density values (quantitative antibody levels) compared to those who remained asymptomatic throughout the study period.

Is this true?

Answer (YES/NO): YES